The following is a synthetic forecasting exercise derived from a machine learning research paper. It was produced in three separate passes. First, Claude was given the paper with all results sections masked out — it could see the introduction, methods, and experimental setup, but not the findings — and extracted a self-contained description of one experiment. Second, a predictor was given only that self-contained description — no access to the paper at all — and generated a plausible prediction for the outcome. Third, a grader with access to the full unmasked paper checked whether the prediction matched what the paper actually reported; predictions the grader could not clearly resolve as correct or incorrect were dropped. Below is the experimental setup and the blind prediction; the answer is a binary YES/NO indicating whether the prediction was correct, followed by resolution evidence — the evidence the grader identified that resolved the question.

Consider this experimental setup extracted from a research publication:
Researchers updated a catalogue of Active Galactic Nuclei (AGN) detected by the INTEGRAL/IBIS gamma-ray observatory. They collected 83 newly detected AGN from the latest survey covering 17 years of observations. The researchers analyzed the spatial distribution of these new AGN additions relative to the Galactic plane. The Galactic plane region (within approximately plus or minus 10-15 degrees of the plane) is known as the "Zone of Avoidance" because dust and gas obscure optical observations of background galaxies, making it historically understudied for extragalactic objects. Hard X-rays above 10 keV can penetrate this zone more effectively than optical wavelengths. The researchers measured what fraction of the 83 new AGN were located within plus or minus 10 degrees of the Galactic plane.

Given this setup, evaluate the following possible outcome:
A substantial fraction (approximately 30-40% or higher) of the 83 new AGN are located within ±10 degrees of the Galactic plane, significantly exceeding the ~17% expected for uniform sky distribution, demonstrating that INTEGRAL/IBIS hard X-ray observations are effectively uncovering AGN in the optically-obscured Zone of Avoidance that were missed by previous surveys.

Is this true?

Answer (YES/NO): YES